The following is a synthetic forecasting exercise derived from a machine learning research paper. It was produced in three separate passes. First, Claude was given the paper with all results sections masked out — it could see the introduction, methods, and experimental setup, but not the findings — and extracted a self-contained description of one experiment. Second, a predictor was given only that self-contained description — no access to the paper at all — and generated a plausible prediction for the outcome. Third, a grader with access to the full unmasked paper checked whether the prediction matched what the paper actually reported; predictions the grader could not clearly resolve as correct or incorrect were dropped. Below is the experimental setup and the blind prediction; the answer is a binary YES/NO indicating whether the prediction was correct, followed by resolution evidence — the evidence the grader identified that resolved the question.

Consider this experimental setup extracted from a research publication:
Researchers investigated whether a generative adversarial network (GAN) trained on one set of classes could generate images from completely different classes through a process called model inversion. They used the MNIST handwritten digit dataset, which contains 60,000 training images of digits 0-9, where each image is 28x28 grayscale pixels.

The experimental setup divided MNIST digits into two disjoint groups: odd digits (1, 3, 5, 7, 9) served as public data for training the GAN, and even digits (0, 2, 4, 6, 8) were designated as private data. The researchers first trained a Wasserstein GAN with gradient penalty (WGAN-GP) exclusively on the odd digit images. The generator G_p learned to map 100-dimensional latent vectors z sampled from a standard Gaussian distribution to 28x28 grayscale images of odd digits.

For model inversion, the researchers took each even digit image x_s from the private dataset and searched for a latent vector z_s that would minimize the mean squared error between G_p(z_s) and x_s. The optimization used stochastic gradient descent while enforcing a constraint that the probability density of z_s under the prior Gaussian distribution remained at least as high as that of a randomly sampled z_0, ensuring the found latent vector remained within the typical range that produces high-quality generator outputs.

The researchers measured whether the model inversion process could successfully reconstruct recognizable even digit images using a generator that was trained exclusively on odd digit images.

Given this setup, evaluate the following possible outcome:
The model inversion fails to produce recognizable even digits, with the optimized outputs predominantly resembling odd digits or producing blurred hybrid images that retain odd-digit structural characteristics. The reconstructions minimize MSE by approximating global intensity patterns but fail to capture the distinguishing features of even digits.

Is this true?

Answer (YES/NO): NO